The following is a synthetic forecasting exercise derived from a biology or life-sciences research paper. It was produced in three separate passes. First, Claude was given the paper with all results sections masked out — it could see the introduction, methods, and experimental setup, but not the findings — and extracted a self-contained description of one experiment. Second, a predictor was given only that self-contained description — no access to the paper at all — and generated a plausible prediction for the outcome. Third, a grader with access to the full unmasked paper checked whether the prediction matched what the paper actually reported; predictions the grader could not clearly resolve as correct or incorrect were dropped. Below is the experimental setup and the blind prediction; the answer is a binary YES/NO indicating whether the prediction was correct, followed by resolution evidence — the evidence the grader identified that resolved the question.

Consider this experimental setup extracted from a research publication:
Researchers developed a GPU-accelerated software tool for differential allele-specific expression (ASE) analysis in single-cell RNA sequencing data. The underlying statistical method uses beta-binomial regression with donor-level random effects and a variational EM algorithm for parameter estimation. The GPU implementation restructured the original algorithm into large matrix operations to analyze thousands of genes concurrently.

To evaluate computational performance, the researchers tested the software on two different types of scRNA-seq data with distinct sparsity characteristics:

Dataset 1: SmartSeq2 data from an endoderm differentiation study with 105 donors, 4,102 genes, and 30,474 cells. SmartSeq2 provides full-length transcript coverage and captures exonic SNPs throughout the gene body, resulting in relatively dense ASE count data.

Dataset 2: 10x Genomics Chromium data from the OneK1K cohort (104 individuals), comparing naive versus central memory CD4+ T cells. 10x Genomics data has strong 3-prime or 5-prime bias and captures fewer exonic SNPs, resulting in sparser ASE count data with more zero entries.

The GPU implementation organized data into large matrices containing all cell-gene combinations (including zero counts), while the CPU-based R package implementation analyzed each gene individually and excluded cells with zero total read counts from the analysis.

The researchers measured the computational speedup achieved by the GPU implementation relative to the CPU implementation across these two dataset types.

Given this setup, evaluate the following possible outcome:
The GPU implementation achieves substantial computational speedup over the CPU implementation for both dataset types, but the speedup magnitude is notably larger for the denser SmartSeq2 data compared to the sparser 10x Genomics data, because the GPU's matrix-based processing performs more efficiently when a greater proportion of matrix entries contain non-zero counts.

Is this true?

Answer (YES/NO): YES